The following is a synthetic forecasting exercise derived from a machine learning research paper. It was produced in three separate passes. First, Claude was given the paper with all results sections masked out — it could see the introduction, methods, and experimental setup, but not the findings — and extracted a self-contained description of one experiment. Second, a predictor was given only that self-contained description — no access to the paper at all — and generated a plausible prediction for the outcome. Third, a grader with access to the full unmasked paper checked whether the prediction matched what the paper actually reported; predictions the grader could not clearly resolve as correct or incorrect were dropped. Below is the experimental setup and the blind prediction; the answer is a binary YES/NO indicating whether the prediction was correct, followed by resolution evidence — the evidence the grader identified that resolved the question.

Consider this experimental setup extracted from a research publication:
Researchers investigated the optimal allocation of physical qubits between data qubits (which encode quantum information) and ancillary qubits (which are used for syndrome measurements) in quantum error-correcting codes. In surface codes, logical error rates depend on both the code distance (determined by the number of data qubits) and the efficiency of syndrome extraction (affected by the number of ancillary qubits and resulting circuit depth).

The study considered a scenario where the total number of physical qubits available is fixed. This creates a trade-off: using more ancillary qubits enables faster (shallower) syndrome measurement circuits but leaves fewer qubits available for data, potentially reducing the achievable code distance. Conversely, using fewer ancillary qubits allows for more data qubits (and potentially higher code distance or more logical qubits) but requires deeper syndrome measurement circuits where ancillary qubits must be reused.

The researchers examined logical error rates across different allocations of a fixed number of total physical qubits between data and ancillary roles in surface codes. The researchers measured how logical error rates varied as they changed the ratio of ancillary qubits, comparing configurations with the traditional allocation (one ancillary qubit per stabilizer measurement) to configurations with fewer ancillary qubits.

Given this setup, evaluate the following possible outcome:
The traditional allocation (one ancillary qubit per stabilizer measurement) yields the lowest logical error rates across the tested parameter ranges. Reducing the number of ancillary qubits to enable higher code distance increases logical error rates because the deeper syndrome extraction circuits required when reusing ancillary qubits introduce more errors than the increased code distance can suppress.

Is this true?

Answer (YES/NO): NO